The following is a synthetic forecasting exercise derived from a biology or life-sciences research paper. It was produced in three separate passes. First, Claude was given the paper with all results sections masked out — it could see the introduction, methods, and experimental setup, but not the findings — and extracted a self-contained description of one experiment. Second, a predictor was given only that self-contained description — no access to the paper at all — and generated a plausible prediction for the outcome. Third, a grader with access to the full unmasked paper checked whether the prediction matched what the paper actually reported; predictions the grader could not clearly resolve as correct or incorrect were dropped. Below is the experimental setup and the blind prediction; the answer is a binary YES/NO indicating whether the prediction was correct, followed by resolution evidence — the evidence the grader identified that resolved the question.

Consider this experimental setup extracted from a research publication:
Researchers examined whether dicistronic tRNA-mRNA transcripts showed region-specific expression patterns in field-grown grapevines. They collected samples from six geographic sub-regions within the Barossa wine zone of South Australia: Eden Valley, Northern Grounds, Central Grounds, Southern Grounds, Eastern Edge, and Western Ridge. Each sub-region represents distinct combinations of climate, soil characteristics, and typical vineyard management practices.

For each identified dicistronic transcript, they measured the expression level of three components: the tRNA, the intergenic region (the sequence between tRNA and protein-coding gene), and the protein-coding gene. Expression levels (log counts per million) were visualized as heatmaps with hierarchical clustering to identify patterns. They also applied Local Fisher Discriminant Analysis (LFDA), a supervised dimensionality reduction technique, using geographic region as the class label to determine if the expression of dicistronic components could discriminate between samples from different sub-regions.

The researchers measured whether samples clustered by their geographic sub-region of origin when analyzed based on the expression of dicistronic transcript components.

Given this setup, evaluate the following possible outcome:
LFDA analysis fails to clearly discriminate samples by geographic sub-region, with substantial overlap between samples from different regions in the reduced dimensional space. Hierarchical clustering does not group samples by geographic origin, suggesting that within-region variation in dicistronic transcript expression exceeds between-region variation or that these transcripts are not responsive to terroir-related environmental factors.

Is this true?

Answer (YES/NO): NO